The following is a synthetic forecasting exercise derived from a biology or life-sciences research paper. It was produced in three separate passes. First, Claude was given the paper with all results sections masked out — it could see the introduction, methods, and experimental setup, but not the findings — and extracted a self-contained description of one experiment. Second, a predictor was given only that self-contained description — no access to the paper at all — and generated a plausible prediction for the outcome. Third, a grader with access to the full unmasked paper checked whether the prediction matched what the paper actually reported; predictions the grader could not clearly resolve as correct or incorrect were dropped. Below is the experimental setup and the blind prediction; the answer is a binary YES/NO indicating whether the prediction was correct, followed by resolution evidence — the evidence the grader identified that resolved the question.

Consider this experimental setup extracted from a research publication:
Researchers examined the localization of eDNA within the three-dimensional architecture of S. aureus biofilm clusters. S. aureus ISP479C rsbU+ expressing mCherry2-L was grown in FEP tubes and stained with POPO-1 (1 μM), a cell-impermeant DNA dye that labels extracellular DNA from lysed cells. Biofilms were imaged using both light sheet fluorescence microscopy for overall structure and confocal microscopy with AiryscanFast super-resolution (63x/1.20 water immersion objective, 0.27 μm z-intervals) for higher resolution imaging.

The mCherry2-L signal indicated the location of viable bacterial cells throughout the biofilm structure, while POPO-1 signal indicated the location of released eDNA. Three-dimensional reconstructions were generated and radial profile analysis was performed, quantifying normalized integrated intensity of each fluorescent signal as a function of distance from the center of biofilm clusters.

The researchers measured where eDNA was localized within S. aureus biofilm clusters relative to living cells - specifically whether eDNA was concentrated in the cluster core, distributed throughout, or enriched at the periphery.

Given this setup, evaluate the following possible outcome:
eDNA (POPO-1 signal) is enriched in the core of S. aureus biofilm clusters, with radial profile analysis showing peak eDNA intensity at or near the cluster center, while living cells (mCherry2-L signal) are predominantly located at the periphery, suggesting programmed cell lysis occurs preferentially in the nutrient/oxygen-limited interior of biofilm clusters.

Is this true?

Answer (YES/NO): NO